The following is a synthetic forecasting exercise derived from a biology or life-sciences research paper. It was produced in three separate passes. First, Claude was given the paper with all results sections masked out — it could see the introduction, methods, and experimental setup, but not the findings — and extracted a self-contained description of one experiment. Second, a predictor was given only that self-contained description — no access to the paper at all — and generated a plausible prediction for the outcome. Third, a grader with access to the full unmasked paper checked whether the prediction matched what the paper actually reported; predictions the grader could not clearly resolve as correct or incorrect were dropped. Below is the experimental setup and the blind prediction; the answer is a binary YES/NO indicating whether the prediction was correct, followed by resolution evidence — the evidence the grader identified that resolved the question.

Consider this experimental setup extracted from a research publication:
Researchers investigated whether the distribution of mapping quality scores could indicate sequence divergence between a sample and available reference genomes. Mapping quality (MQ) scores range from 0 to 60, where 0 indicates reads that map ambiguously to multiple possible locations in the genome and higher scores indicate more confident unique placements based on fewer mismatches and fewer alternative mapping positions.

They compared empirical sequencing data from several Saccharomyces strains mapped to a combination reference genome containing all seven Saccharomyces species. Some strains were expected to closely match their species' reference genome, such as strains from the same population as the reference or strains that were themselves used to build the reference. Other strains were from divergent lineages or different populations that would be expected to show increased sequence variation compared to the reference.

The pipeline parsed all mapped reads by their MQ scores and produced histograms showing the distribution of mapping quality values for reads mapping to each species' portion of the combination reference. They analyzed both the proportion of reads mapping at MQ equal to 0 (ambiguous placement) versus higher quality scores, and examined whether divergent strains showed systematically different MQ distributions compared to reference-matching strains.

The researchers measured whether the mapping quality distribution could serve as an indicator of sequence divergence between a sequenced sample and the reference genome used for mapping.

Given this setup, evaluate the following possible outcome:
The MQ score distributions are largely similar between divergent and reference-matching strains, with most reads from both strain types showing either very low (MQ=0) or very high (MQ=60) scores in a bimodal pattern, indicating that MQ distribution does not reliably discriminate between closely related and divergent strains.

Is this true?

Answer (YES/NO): NO